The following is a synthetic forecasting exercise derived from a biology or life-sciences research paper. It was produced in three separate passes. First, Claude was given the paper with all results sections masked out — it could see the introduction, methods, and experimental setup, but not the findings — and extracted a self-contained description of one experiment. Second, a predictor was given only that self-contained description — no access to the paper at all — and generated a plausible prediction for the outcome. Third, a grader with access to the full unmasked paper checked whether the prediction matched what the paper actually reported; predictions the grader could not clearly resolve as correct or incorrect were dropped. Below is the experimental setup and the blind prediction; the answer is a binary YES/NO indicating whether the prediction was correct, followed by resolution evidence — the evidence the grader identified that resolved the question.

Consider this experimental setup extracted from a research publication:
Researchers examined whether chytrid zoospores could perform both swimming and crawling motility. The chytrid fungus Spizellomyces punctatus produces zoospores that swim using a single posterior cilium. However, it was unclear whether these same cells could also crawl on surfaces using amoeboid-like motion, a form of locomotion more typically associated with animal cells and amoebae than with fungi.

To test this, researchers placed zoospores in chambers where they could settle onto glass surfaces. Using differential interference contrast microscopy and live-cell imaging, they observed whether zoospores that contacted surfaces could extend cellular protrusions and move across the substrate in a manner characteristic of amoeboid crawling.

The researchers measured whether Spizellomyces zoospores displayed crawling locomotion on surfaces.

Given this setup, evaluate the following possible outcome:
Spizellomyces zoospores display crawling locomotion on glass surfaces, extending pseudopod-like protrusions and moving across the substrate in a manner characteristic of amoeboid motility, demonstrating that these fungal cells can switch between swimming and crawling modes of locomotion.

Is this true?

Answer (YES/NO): YES